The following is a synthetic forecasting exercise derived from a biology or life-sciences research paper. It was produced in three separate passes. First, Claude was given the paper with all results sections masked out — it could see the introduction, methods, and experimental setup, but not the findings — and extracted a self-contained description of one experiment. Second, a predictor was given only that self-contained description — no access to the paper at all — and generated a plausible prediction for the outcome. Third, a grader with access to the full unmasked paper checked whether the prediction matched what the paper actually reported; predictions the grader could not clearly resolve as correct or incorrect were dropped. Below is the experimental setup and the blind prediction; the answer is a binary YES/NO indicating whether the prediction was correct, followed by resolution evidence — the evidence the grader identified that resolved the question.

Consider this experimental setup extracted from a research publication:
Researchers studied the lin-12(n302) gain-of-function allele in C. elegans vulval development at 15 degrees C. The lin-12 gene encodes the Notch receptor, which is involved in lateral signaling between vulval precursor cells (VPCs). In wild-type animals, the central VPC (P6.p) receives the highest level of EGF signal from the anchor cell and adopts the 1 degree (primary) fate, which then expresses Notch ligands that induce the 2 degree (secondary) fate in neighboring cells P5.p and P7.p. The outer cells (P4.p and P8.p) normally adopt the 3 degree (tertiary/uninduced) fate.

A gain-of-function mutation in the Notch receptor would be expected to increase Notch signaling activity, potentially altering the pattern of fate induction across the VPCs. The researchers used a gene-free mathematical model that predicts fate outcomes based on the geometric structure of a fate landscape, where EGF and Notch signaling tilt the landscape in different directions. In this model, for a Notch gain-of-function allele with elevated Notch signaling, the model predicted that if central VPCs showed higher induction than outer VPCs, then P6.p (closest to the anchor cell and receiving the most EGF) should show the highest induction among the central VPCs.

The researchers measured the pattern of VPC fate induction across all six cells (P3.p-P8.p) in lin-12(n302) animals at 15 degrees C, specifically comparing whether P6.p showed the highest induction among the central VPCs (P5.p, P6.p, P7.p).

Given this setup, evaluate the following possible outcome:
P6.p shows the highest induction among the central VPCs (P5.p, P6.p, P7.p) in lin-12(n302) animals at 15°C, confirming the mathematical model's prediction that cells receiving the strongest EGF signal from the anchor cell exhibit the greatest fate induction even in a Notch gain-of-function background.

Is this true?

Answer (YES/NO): NO